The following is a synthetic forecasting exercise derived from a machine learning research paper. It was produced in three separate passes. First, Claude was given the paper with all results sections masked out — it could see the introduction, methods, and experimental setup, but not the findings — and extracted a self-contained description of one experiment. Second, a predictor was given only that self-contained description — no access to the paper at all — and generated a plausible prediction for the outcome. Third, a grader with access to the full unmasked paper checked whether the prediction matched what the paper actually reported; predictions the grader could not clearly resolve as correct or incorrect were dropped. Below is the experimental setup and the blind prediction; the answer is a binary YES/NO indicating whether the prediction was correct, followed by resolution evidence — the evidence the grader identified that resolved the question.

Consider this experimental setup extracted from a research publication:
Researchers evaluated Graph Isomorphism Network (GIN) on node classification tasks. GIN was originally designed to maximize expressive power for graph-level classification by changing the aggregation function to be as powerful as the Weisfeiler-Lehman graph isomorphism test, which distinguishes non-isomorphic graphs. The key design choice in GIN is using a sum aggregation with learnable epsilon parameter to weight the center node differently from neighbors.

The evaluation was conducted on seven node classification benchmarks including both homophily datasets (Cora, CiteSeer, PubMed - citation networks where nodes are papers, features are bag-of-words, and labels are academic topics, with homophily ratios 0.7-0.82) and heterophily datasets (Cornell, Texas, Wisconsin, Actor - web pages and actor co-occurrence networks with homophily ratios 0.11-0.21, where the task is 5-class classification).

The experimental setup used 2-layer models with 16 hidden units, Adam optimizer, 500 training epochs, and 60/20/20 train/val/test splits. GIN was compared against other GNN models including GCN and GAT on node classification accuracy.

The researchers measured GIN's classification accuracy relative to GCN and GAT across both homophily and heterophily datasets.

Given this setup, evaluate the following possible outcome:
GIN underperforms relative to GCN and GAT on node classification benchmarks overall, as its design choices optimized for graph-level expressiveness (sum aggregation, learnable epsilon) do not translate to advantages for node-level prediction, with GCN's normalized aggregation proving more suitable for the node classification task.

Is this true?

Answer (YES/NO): YES